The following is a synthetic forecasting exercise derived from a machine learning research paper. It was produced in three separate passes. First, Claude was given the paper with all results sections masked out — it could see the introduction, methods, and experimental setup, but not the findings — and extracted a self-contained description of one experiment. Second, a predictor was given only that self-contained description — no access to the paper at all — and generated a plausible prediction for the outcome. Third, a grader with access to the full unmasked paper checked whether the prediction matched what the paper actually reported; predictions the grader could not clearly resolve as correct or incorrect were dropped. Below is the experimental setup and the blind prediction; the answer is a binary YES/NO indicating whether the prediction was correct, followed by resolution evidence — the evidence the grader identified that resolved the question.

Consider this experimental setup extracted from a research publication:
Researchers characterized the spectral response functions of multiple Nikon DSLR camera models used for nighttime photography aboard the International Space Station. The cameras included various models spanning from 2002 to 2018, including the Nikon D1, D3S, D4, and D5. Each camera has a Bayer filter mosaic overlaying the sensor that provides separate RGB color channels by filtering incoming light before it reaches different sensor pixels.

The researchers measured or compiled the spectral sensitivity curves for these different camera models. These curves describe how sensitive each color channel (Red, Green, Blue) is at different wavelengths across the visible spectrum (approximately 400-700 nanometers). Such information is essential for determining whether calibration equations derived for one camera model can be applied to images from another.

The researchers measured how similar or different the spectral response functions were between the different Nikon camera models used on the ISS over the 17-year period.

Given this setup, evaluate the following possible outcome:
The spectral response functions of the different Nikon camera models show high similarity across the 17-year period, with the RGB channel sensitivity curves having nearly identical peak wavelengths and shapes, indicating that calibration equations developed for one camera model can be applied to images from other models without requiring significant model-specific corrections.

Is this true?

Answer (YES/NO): YES